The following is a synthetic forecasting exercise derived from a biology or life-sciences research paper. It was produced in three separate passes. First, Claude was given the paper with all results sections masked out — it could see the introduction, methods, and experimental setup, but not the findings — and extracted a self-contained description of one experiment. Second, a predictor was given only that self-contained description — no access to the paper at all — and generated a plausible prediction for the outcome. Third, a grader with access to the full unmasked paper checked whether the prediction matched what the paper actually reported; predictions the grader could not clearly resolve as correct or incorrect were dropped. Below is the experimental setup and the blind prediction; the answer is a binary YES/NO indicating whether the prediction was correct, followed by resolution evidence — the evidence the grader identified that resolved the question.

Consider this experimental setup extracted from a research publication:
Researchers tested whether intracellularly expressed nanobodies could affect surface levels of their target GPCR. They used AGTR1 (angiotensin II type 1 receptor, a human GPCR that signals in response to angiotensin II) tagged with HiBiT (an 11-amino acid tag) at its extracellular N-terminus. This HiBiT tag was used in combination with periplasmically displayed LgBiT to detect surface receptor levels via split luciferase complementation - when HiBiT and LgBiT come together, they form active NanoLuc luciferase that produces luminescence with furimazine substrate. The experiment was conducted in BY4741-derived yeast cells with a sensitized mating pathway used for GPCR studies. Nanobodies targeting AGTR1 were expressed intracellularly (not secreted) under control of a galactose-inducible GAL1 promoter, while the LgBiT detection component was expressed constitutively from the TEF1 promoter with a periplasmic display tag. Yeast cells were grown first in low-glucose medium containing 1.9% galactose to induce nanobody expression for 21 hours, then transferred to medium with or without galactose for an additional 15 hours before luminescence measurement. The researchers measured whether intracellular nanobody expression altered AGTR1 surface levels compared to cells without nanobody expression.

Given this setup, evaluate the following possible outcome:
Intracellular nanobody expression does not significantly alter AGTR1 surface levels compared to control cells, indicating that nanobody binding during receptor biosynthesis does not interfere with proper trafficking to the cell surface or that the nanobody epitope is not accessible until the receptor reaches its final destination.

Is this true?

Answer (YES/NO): NO